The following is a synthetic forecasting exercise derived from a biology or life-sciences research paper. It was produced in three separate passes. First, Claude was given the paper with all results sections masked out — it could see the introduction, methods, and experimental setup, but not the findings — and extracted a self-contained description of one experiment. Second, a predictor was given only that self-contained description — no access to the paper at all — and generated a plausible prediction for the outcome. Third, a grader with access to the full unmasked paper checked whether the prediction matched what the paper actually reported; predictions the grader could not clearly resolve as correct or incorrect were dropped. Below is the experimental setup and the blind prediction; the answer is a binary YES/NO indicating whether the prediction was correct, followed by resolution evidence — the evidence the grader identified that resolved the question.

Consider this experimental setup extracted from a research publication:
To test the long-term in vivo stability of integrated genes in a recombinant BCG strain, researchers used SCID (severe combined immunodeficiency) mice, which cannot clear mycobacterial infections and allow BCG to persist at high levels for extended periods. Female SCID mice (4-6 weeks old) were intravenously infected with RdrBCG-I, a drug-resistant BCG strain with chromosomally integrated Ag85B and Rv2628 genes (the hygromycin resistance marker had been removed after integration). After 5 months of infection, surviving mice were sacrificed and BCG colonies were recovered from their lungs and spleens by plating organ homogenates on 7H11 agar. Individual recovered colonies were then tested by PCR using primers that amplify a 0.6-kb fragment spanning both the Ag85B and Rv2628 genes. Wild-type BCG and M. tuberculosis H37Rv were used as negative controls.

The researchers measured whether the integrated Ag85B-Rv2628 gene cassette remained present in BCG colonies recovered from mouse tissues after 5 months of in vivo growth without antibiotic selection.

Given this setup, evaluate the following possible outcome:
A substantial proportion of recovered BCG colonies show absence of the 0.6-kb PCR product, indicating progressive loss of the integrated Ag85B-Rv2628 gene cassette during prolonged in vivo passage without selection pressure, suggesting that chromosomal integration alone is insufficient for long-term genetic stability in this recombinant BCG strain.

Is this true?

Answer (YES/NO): NO